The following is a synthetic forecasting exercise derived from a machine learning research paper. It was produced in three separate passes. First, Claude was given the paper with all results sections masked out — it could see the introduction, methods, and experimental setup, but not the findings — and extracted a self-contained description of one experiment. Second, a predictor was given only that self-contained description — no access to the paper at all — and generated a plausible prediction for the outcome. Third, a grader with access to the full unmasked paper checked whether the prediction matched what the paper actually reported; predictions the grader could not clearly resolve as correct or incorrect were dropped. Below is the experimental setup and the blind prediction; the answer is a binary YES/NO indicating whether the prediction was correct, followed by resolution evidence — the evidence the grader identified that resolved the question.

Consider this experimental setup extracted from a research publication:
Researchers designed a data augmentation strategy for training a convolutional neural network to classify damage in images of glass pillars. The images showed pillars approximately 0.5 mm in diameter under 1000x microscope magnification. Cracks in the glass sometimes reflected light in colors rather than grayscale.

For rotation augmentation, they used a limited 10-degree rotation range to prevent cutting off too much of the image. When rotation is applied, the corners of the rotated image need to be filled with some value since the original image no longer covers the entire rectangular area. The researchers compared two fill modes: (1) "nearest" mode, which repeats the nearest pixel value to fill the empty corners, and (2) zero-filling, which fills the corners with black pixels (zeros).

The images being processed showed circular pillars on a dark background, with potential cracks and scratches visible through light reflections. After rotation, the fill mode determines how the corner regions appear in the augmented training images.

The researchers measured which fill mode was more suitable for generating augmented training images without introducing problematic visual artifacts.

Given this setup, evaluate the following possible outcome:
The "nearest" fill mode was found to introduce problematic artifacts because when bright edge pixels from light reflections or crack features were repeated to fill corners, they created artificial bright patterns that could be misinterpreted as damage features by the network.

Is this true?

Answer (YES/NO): NO